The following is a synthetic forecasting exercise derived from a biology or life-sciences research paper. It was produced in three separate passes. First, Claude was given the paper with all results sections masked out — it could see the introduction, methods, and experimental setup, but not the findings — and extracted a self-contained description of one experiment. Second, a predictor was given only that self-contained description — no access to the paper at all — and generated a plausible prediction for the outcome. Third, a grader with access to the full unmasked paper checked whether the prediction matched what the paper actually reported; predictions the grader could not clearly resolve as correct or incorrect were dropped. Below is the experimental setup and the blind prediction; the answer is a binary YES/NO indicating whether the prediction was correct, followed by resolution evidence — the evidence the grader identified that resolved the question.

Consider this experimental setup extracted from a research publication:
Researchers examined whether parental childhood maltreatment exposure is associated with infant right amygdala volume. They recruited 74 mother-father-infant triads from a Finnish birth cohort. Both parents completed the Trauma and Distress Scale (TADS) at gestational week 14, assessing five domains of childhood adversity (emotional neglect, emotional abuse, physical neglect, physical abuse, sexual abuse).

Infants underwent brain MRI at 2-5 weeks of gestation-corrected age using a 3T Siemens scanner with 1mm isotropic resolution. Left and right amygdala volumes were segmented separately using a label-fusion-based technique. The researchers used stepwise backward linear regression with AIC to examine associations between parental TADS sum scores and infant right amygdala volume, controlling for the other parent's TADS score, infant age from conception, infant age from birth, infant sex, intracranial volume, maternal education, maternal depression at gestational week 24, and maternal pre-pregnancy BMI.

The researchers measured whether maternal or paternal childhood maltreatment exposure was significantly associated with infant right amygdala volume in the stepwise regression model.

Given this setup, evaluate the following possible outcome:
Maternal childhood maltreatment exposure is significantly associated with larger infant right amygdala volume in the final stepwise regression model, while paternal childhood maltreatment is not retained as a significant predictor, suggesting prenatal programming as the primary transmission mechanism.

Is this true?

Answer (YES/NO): NO